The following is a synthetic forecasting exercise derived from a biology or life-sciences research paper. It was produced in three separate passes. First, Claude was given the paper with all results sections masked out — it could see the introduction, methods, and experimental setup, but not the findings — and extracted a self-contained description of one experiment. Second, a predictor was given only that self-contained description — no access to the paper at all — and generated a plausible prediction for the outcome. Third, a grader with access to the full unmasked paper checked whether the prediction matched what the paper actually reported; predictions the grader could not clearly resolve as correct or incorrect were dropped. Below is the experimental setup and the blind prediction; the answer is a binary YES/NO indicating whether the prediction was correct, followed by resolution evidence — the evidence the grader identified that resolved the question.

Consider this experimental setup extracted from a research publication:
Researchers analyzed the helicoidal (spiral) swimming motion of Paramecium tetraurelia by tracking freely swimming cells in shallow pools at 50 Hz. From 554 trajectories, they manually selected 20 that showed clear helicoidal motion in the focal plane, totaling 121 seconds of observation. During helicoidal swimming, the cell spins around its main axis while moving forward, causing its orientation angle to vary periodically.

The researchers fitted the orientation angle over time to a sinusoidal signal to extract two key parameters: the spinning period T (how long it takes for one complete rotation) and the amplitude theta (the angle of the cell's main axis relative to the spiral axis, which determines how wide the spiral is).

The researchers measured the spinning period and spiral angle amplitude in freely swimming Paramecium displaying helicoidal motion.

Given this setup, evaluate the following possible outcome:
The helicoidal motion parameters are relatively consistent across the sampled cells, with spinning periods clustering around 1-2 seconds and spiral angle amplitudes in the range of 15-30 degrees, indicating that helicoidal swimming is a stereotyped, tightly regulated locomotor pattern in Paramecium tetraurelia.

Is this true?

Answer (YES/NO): NO